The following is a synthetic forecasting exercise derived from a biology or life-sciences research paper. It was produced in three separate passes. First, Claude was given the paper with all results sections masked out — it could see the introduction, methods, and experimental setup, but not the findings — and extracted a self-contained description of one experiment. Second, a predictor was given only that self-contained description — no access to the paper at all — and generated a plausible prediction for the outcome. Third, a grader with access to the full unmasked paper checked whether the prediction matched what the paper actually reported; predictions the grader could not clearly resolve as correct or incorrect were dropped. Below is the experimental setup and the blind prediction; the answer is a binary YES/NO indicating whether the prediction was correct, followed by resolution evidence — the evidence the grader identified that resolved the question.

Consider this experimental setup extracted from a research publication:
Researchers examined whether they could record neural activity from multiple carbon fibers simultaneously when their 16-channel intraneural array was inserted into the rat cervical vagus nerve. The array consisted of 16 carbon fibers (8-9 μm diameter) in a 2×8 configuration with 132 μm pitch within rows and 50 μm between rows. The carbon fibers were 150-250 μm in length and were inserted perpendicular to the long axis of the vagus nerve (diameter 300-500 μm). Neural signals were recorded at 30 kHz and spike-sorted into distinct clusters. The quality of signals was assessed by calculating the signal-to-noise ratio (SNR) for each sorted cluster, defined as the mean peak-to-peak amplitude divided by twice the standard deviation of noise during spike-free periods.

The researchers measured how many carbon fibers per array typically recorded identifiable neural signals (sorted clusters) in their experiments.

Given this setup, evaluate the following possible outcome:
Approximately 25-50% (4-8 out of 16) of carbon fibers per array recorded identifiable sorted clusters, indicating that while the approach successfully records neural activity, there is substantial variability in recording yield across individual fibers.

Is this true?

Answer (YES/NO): NO